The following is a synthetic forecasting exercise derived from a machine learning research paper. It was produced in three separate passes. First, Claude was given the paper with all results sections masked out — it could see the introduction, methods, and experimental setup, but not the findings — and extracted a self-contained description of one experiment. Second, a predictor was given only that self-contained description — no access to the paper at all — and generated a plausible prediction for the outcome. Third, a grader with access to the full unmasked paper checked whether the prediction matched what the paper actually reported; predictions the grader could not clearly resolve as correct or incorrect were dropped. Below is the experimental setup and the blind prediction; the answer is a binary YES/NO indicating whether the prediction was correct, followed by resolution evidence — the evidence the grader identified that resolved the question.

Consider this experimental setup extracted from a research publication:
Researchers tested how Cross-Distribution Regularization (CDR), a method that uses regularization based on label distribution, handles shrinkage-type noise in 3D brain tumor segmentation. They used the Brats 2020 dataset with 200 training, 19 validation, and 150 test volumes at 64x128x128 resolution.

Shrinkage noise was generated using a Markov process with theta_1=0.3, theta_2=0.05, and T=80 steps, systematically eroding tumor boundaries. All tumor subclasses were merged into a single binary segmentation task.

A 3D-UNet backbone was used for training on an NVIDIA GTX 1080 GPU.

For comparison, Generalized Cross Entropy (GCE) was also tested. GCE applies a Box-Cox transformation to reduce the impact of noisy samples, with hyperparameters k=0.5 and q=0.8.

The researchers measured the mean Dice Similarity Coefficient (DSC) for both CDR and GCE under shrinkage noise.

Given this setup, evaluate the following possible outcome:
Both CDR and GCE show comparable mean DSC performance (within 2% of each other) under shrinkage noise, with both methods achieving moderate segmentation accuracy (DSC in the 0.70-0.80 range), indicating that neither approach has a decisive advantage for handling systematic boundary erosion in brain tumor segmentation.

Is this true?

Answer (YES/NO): NO